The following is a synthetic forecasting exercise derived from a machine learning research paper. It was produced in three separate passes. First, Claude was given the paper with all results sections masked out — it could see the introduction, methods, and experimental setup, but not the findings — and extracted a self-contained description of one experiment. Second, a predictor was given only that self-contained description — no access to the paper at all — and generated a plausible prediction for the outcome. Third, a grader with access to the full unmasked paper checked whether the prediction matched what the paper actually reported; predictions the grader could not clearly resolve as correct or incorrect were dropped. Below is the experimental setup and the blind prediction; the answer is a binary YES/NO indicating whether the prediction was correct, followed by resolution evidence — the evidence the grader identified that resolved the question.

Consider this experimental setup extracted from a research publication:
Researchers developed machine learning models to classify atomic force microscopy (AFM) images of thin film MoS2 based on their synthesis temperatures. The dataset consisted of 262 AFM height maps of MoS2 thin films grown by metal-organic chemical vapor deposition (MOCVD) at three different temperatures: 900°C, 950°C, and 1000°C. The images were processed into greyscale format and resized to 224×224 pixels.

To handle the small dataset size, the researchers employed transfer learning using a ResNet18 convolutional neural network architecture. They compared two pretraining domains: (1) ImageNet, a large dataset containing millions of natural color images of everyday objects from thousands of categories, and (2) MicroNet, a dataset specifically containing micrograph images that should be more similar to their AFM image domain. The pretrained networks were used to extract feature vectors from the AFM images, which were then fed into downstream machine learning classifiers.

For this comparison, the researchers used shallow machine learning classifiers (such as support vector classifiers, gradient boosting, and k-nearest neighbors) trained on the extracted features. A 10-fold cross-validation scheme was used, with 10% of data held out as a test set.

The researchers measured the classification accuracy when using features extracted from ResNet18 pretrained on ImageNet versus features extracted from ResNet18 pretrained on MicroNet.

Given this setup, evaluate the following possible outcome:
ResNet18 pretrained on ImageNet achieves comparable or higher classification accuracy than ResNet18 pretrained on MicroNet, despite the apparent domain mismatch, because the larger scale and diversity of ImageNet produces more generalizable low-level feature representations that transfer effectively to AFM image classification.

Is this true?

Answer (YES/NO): YES